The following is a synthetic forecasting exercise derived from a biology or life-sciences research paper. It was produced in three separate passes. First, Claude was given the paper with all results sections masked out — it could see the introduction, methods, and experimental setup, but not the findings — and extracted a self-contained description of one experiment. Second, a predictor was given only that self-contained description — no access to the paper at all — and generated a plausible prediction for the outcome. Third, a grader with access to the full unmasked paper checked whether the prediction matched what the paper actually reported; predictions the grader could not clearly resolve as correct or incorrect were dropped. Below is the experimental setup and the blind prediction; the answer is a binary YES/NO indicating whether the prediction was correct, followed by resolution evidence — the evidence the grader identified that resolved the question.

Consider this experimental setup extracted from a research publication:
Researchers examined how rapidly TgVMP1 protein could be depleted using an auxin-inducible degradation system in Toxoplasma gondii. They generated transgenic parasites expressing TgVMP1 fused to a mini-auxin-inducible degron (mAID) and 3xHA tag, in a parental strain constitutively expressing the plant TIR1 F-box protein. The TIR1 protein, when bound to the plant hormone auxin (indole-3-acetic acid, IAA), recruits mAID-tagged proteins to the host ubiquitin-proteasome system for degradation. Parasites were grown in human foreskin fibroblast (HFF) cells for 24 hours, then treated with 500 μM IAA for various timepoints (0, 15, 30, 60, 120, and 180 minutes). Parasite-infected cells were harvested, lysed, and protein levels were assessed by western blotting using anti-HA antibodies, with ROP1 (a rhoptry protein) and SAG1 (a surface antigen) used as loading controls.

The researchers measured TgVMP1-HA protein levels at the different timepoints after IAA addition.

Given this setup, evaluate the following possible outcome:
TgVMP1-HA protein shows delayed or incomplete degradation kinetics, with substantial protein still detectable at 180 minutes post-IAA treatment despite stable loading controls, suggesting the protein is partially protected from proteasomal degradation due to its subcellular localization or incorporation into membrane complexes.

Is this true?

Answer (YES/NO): NO